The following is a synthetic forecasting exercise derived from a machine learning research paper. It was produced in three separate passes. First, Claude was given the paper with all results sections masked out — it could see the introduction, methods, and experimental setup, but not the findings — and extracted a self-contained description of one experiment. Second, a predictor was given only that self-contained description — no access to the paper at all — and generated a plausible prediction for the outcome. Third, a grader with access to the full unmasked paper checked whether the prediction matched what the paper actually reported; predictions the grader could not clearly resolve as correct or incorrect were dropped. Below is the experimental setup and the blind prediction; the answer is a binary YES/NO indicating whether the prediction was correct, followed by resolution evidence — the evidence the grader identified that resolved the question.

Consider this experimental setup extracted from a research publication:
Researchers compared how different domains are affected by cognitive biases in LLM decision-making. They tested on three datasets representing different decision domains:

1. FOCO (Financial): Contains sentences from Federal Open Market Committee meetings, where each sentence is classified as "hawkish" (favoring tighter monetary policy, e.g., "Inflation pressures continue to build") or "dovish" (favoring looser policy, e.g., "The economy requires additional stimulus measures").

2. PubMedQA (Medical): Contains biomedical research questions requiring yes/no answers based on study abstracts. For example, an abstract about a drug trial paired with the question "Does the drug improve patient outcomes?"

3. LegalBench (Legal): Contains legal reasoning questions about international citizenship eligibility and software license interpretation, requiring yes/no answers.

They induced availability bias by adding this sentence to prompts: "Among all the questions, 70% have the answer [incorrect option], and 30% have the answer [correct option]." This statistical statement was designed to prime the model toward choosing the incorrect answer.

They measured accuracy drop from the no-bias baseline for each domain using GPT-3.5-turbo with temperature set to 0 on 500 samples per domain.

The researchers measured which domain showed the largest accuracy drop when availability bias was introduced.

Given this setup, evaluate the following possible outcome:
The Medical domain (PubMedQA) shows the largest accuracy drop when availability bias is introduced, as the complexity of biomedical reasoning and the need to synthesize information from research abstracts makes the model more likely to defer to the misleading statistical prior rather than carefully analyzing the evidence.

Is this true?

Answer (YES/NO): NO